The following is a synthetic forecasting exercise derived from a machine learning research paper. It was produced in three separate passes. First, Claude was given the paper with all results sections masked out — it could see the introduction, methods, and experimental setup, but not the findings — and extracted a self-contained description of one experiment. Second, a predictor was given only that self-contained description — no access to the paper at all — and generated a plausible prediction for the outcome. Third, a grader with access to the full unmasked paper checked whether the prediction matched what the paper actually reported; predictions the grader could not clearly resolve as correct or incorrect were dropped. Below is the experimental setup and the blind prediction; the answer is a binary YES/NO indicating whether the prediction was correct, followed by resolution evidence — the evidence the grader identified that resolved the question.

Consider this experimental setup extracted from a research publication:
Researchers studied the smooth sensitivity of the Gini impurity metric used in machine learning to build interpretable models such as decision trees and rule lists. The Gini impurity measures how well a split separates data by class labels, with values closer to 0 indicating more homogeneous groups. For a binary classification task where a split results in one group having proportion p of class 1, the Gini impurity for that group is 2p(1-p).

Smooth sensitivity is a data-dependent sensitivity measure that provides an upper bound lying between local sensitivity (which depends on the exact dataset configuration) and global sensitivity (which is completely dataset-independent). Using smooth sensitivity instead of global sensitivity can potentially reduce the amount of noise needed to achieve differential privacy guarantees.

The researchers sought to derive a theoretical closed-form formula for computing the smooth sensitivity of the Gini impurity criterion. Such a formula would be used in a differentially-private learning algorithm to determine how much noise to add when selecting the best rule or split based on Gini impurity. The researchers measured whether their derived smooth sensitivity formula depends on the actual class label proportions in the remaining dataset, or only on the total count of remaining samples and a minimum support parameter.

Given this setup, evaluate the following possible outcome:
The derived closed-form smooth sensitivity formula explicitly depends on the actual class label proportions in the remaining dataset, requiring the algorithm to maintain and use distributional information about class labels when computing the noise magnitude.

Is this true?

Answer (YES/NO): NO